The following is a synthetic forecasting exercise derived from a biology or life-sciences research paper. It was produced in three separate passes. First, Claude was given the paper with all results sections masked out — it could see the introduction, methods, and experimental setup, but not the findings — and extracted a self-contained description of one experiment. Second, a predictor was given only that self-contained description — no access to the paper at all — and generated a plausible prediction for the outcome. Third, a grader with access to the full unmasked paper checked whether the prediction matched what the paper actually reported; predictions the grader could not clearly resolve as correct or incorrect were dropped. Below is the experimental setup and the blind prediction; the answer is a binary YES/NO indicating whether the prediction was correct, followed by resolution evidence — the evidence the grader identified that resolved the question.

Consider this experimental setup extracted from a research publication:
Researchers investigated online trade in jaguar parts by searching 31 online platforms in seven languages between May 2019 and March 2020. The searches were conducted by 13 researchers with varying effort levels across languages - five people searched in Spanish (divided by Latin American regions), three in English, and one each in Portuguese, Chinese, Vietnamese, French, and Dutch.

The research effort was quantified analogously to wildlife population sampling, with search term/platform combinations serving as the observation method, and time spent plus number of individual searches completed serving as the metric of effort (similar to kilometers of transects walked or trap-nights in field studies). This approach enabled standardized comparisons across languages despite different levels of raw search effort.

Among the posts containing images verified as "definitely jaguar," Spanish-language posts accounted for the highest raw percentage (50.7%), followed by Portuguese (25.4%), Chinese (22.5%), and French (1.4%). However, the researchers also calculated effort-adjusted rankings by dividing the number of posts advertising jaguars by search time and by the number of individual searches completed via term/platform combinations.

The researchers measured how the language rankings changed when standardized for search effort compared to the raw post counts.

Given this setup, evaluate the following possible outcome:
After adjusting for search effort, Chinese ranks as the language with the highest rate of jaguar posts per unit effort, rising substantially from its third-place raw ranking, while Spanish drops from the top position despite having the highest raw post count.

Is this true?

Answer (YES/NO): NO